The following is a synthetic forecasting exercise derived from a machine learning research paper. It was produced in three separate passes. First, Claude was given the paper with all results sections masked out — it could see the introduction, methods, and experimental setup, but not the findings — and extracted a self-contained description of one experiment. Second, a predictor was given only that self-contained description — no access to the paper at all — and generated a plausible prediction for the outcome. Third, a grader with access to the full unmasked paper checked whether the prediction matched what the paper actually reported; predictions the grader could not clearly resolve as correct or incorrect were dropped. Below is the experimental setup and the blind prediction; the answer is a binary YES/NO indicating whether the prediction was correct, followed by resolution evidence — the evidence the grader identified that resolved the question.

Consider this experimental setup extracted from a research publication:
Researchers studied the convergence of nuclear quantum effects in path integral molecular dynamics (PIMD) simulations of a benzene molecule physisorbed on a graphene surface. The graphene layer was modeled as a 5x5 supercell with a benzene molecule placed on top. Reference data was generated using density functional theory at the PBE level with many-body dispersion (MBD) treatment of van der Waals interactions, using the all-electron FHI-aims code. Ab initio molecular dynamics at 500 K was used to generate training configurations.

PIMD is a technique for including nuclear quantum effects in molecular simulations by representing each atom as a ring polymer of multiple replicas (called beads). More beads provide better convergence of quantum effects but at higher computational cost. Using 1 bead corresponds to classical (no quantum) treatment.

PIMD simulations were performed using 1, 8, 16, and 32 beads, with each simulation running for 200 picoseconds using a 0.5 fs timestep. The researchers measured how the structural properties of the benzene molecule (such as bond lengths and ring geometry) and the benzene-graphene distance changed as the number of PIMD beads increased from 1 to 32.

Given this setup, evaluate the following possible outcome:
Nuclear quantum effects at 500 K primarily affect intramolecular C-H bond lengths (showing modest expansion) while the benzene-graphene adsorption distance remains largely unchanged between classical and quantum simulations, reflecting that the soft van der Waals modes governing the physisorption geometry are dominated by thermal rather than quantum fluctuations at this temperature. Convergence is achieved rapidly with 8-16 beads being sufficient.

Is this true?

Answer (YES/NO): NO